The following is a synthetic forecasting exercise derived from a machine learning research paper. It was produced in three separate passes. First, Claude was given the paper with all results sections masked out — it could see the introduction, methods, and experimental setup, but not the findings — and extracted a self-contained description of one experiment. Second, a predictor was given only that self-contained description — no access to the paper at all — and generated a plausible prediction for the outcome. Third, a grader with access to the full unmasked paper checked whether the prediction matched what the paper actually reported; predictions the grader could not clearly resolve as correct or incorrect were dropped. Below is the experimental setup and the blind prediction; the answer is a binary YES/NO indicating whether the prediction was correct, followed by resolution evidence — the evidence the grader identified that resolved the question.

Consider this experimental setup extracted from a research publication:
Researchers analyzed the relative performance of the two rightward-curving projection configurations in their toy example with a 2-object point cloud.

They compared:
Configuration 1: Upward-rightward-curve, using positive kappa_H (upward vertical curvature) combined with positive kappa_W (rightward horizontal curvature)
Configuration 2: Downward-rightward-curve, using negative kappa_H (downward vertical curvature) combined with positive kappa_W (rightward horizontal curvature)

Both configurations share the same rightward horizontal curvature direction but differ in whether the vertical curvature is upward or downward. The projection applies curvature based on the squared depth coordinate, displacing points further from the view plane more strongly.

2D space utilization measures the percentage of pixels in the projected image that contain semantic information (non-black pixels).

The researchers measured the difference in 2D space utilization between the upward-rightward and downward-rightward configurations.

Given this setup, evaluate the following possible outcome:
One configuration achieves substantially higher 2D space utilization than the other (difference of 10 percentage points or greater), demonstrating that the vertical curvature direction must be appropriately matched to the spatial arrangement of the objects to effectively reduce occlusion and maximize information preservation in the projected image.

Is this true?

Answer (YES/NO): NO